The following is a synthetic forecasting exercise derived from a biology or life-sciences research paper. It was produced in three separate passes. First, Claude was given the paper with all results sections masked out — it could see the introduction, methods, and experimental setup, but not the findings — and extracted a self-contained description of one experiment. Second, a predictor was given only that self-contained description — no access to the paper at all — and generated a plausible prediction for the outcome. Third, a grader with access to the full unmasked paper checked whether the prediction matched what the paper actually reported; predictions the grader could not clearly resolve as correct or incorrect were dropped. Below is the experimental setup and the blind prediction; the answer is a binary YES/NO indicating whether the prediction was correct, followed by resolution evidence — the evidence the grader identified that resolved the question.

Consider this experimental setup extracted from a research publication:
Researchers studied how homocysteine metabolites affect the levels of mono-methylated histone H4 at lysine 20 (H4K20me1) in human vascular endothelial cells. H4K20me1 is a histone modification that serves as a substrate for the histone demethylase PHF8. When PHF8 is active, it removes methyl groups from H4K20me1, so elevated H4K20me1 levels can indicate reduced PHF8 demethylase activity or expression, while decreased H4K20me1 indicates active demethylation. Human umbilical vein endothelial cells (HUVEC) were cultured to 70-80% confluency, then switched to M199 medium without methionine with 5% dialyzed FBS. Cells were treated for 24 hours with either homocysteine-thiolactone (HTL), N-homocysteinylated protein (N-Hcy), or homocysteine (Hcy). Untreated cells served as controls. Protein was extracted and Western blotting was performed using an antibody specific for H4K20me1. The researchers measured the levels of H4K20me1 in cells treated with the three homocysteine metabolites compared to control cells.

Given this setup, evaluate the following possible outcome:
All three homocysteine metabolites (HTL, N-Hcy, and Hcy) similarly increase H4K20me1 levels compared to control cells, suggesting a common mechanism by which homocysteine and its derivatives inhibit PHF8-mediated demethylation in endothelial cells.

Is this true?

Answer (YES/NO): YES